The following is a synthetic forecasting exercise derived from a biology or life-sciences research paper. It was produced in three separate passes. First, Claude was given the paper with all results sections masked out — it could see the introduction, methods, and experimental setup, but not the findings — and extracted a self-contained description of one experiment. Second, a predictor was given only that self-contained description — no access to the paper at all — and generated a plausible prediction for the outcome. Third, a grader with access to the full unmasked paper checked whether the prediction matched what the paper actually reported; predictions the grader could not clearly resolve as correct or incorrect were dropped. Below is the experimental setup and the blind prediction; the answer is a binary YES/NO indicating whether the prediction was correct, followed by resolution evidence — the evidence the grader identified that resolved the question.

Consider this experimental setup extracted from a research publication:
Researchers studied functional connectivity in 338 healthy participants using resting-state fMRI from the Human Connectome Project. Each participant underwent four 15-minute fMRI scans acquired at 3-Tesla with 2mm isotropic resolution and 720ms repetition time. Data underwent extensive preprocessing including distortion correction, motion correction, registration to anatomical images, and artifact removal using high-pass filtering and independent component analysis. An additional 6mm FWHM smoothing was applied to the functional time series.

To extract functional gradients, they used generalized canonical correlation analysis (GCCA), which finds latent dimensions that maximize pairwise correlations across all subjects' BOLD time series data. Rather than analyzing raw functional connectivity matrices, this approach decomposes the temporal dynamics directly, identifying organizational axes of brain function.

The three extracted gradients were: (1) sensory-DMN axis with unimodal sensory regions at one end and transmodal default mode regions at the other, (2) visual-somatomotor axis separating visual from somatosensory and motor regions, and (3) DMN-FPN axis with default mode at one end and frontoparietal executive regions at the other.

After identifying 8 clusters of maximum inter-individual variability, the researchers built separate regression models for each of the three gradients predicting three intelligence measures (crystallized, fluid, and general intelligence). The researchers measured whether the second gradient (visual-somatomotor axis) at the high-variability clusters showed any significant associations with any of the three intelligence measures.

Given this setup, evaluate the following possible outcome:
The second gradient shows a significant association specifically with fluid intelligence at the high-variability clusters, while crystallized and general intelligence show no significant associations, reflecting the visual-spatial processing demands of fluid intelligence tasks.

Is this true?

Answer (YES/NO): NO